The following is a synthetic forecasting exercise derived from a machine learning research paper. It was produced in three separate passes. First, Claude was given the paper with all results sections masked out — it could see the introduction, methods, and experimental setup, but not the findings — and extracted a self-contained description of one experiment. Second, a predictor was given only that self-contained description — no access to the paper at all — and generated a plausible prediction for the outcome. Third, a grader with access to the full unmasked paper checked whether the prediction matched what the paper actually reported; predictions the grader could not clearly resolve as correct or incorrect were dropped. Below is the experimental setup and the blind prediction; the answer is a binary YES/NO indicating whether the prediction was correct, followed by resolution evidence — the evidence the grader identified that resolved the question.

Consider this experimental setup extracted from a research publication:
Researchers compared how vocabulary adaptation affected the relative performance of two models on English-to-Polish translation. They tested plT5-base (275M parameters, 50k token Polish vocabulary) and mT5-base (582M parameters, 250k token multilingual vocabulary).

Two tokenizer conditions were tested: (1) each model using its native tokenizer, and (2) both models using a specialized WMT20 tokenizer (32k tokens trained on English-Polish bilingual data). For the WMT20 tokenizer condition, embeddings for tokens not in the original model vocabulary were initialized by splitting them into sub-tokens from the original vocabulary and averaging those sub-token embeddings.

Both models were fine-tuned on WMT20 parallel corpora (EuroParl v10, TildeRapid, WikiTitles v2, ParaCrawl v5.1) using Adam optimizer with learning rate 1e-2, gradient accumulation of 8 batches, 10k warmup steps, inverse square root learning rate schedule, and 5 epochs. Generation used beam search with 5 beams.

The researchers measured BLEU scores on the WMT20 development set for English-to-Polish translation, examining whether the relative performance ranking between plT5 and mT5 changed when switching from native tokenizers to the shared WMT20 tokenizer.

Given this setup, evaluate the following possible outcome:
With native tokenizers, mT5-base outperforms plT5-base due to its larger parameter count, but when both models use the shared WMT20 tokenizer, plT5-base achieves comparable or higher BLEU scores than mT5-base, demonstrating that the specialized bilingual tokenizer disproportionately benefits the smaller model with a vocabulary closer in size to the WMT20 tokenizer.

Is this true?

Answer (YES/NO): NO